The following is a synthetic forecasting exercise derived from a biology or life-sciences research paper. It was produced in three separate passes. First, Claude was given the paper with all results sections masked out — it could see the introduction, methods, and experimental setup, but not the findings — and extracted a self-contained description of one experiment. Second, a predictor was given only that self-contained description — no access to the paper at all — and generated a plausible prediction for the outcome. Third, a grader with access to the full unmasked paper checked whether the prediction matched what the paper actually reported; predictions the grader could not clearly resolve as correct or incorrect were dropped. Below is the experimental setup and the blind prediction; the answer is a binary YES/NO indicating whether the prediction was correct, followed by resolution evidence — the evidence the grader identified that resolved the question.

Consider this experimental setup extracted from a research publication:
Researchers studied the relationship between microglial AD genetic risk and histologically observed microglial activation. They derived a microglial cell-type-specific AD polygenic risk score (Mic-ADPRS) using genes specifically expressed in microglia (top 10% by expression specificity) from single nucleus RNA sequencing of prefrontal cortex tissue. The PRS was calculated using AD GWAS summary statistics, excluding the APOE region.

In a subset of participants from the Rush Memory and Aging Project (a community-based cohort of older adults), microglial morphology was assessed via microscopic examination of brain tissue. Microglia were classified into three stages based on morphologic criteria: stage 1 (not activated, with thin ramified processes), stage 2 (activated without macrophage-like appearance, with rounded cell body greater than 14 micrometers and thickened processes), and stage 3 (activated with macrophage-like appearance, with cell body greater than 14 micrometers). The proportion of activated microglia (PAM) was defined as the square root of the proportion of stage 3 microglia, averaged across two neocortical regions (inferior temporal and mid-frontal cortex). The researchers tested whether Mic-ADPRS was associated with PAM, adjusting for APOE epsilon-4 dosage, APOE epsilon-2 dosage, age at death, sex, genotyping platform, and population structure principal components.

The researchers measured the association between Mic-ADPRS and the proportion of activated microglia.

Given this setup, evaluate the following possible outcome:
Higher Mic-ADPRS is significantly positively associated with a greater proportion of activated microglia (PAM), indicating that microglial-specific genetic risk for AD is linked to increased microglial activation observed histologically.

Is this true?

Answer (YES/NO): YES